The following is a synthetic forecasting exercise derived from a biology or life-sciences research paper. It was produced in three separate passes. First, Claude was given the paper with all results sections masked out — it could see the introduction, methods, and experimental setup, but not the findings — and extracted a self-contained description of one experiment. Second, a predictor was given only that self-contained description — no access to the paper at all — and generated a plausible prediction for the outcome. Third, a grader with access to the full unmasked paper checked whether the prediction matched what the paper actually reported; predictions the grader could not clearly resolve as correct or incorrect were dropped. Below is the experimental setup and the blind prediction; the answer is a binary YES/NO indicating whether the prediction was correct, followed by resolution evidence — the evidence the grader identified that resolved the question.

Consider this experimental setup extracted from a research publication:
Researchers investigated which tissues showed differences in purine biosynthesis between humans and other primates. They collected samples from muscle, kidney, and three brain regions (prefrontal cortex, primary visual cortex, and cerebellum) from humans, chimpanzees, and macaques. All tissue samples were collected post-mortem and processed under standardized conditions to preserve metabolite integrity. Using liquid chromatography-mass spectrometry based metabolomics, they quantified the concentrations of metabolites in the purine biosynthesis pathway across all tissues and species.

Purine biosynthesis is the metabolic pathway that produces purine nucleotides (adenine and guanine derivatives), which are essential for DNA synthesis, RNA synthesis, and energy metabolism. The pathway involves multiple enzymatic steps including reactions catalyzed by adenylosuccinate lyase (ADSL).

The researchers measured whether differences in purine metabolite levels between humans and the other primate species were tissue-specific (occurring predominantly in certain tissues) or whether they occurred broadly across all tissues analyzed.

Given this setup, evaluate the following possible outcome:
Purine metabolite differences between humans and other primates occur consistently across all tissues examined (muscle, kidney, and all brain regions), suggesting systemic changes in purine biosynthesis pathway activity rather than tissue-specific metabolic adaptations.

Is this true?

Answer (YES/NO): NO